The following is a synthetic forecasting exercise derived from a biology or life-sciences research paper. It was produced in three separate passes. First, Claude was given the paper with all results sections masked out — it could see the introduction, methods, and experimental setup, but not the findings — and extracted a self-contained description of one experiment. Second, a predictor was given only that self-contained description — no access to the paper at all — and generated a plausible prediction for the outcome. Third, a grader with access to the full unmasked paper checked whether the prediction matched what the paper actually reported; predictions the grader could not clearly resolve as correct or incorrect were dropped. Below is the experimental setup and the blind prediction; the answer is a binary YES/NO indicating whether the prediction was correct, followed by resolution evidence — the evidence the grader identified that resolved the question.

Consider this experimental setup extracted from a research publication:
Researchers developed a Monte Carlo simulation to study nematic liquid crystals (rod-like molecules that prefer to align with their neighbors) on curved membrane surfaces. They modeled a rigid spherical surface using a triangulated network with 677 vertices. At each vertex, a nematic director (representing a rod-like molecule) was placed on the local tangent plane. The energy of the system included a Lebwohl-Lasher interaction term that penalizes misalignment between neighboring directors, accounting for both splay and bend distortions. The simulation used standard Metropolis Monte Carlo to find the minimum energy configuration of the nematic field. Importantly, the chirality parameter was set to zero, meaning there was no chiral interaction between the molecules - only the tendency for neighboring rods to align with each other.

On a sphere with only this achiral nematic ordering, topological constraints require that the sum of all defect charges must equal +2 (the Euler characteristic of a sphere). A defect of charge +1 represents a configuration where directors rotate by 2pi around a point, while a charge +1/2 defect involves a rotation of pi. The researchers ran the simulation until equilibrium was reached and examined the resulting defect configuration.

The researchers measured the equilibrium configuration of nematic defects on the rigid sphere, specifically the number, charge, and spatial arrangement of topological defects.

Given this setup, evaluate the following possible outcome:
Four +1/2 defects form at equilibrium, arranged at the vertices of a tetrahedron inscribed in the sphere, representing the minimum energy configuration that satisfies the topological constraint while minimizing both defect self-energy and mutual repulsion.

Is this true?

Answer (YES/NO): YES